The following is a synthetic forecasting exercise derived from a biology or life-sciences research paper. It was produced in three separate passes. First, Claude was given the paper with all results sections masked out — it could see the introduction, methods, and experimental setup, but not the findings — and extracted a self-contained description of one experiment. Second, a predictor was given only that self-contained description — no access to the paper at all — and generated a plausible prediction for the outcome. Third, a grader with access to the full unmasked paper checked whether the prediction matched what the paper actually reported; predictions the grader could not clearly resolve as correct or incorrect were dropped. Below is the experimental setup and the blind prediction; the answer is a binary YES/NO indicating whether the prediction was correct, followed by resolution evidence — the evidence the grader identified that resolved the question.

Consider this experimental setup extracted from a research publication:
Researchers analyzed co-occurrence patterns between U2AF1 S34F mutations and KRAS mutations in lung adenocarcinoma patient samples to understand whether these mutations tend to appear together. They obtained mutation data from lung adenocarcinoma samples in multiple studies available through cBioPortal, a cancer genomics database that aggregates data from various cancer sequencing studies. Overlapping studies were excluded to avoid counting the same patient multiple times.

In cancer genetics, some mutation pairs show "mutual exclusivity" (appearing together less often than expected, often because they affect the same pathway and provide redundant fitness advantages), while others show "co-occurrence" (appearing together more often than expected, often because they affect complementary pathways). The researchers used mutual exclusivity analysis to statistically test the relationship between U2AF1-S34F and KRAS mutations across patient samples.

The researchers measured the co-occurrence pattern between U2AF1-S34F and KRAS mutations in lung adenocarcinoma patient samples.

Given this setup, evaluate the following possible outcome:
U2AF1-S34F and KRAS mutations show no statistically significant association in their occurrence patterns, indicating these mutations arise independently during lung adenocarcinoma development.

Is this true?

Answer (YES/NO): NO